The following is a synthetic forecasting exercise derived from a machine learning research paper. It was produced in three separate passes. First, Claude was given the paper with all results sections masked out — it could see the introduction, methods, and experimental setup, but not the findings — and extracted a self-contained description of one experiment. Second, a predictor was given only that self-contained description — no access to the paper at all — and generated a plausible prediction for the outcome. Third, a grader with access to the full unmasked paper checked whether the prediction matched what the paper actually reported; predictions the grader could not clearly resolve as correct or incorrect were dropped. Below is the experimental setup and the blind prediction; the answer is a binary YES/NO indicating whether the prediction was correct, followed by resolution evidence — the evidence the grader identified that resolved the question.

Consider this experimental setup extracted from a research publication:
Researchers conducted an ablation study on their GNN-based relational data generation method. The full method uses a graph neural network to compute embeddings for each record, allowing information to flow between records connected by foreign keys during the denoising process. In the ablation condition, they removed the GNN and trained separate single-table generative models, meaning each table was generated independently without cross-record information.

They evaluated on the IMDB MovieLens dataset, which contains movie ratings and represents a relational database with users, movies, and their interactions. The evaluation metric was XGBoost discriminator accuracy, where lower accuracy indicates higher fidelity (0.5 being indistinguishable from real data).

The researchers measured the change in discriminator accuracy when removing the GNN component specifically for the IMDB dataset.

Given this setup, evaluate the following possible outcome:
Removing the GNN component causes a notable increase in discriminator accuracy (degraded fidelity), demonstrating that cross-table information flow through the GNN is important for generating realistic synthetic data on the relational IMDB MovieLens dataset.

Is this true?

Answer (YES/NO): YES